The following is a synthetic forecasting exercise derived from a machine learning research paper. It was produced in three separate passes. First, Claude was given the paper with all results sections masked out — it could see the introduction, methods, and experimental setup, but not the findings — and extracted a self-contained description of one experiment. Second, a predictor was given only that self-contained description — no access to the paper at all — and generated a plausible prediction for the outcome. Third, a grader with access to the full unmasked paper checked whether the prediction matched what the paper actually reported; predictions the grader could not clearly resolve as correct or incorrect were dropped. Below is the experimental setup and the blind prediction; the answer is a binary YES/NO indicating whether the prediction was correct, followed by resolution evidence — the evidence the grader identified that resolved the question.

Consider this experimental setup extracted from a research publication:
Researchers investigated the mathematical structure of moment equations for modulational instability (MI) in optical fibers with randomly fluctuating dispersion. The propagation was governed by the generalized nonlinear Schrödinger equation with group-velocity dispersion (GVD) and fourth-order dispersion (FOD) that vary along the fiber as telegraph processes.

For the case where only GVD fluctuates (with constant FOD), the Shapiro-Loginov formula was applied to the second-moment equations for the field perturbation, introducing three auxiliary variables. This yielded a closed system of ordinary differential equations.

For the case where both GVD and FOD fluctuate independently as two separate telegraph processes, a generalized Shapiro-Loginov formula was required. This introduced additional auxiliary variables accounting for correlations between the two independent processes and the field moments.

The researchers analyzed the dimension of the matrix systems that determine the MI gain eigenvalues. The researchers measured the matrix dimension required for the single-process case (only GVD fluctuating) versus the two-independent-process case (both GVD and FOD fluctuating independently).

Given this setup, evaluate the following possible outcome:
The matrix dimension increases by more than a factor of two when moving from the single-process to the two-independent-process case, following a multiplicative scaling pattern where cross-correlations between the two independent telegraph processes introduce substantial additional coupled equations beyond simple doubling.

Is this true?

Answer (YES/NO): NO